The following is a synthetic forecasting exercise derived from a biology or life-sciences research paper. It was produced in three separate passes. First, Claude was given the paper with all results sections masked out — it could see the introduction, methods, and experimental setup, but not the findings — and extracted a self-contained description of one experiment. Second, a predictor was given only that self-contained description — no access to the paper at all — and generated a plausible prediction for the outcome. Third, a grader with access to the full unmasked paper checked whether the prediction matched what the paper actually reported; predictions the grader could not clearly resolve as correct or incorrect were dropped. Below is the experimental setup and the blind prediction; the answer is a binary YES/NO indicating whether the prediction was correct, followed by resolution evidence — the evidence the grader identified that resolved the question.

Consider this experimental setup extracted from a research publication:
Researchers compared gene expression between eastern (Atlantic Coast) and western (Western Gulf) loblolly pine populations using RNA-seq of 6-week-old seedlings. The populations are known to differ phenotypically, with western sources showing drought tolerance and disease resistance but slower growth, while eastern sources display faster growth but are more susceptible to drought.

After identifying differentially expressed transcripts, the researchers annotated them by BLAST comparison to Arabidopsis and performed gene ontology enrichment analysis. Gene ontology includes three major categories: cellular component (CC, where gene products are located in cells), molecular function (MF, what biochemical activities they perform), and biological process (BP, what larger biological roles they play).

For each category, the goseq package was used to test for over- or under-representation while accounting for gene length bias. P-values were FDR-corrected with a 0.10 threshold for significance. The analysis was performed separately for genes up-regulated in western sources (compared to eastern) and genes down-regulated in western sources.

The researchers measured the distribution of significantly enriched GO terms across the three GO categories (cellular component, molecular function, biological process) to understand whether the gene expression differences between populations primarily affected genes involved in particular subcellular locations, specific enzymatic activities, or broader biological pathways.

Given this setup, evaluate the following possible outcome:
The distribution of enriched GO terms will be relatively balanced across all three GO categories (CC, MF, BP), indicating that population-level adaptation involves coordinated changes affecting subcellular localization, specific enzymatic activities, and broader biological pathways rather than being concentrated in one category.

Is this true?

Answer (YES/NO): NO